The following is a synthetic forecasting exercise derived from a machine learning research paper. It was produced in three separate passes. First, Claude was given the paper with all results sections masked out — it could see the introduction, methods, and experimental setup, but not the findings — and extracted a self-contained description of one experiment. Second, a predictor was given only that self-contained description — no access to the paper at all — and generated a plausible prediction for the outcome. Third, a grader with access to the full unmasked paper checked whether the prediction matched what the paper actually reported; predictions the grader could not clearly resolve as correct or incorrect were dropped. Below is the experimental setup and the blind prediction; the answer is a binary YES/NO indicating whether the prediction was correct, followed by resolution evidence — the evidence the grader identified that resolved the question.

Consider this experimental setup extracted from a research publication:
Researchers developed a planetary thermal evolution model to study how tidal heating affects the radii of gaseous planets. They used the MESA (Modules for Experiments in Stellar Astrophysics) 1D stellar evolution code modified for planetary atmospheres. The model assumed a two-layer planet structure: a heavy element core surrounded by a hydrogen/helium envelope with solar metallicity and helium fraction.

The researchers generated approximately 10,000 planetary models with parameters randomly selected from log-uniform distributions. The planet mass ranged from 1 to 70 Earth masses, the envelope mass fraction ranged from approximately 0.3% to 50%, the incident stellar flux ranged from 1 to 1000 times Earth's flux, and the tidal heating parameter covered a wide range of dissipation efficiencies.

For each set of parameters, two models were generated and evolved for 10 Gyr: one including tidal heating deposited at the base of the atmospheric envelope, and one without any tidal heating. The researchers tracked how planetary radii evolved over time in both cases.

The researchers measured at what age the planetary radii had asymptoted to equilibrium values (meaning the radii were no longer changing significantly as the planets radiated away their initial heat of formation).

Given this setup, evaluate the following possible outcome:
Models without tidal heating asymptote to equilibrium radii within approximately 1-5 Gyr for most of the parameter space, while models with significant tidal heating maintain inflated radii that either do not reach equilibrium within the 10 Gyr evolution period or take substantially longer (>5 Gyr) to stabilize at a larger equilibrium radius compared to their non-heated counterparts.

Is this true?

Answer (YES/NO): NO